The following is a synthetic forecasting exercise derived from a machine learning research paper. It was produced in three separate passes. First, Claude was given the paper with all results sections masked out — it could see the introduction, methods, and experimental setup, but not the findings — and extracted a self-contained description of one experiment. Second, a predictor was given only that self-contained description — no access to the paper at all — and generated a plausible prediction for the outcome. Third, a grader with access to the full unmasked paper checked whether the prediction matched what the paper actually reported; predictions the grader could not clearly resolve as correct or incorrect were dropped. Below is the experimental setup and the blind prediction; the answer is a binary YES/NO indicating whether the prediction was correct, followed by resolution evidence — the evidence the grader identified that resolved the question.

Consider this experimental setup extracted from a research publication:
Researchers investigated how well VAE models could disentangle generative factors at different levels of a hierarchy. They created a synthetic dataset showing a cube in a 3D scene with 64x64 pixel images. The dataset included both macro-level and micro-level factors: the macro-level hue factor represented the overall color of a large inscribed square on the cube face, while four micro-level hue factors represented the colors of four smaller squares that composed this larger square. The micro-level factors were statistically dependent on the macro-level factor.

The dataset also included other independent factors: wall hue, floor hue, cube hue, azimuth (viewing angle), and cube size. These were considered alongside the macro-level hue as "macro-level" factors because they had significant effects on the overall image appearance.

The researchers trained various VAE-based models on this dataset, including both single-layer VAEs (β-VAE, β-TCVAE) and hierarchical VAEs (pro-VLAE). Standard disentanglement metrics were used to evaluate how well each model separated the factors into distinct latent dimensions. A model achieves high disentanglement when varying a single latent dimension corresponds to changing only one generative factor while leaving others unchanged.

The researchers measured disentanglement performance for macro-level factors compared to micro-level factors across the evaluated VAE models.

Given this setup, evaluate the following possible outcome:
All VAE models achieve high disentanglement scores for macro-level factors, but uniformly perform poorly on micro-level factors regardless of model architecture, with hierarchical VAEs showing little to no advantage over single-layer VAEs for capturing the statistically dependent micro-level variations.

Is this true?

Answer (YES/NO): NO